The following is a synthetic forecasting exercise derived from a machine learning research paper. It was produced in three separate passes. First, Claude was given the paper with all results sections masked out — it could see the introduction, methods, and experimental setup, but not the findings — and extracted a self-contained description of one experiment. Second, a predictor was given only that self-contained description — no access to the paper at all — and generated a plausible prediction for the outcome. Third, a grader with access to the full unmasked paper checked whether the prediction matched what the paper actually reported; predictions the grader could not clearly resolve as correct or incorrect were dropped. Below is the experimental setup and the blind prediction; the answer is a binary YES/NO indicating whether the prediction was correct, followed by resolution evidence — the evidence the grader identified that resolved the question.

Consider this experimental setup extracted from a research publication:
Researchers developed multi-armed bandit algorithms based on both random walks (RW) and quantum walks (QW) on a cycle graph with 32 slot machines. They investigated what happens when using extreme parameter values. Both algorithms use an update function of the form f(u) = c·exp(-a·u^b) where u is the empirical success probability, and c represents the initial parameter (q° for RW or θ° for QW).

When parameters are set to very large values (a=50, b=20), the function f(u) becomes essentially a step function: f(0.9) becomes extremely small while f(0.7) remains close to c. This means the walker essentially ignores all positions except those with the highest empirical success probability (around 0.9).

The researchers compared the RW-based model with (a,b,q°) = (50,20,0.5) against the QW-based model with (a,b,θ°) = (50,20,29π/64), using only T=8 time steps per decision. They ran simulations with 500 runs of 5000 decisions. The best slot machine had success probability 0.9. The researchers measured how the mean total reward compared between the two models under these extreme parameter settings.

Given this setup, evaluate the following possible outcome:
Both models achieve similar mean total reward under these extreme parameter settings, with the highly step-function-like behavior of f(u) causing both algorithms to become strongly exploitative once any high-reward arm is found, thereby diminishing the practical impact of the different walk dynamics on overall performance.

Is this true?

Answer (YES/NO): YES